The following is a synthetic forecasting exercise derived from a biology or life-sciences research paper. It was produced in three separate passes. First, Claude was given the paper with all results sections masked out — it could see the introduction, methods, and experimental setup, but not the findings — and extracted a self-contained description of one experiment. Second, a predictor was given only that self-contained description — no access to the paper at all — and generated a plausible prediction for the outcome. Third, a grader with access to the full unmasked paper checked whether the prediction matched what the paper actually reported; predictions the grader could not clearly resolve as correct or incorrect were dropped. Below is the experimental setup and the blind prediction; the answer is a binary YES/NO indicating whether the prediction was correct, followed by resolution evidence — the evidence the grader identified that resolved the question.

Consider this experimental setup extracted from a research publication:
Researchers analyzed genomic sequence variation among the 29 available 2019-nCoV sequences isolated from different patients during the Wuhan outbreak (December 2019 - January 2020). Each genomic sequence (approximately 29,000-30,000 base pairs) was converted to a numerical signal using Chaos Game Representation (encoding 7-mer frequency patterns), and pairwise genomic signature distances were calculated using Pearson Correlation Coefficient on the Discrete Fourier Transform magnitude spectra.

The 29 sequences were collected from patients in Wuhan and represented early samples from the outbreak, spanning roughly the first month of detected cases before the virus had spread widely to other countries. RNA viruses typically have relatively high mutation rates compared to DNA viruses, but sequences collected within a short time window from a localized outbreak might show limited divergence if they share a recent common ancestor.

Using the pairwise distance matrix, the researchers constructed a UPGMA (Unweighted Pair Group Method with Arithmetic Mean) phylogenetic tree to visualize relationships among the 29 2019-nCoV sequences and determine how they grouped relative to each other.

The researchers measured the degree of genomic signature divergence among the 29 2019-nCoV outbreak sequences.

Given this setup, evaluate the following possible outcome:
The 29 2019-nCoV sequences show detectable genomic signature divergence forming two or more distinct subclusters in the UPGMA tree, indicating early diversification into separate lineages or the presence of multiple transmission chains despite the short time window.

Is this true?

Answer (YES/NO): NO